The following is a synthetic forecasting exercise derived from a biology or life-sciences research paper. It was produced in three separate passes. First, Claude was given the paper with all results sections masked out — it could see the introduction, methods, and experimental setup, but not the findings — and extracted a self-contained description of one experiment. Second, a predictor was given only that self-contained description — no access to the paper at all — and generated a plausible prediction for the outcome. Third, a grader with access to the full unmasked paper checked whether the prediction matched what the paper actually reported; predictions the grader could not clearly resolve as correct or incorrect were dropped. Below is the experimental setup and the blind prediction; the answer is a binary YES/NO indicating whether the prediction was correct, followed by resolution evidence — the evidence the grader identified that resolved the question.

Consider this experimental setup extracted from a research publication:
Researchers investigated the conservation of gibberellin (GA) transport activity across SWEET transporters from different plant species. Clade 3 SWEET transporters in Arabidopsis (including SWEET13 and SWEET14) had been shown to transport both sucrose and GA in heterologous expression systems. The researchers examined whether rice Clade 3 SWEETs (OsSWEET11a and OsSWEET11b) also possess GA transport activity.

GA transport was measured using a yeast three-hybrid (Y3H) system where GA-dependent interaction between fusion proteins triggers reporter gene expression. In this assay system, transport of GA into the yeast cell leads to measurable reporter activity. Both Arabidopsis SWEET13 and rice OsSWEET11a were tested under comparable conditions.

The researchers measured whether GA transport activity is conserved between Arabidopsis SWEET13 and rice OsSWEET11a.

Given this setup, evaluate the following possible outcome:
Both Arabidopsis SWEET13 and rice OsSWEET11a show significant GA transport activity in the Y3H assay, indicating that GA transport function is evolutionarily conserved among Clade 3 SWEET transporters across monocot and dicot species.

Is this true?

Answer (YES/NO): NO